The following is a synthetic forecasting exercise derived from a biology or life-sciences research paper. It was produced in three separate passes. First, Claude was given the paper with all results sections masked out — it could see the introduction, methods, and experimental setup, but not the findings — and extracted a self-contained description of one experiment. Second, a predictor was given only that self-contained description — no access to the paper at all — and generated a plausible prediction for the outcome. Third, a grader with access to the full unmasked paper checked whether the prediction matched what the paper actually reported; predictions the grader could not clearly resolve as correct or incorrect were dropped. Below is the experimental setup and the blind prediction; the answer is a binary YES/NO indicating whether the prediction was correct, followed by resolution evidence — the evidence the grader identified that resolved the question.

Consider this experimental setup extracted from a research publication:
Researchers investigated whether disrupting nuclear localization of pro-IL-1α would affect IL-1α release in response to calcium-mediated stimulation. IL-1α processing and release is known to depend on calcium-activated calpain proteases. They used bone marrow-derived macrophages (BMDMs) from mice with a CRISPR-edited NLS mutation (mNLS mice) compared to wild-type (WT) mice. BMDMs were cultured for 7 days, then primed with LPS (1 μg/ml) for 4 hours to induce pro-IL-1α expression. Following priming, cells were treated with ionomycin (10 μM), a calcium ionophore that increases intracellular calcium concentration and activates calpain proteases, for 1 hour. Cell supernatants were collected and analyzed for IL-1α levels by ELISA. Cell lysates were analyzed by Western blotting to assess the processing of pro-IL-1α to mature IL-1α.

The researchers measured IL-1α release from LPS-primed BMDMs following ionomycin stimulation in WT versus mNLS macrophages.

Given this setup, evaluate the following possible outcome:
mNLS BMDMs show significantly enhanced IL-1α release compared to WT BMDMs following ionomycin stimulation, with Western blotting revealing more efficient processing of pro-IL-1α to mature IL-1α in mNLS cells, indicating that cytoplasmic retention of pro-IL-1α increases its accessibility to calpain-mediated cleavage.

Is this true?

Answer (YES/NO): NO